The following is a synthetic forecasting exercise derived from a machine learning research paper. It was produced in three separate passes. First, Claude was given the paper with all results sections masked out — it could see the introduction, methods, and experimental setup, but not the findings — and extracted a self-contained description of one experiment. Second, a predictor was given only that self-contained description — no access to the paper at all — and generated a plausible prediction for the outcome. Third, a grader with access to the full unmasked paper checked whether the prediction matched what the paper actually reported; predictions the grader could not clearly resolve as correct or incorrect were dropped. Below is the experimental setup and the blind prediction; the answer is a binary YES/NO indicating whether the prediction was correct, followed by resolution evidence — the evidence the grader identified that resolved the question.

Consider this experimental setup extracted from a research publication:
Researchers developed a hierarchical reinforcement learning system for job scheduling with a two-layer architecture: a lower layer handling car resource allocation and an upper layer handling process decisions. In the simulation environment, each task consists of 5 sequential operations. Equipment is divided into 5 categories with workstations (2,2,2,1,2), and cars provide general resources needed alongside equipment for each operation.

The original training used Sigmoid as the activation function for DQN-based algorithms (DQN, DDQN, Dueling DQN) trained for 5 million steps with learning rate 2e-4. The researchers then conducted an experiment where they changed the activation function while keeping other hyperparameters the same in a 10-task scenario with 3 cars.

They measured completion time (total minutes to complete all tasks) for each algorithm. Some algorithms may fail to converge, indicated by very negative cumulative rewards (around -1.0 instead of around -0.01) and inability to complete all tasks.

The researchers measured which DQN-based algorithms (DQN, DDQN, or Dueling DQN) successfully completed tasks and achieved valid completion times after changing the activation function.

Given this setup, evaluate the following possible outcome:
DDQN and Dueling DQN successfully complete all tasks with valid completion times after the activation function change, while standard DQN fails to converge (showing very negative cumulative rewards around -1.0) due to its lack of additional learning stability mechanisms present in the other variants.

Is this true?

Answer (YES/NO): NO